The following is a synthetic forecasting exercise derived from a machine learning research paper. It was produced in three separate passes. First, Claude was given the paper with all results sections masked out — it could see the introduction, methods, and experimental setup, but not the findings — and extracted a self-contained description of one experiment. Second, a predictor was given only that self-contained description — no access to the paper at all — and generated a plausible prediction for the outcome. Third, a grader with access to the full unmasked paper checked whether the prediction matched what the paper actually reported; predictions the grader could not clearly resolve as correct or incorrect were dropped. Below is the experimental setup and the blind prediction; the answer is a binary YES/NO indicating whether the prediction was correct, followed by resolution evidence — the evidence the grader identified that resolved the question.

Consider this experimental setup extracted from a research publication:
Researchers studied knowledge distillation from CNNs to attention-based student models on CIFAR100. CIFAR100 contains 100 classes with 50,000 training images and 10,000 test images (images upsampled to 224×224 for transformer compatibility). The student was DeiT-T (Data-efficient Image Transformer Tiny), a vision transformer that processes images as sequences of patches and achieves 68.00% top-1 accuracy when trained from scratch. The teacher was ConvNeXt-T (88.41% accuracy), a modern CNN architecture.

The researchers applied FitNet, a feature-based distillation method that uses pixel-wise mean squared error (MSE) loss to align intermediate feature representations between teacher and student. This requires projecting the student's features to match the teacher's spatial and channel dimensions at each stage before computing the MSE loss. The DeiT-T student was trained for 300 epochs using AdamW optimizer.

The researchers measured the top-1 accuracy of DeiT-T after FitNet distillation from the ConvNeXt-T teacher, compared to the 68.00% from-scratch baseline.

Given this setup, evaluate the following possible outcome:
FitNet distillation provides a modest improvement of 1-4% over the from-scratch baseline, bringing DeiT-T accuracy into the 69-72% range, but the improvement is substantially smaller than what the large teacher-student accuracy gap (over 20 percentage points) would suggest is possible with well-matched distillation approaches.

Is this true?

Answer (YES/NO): NO